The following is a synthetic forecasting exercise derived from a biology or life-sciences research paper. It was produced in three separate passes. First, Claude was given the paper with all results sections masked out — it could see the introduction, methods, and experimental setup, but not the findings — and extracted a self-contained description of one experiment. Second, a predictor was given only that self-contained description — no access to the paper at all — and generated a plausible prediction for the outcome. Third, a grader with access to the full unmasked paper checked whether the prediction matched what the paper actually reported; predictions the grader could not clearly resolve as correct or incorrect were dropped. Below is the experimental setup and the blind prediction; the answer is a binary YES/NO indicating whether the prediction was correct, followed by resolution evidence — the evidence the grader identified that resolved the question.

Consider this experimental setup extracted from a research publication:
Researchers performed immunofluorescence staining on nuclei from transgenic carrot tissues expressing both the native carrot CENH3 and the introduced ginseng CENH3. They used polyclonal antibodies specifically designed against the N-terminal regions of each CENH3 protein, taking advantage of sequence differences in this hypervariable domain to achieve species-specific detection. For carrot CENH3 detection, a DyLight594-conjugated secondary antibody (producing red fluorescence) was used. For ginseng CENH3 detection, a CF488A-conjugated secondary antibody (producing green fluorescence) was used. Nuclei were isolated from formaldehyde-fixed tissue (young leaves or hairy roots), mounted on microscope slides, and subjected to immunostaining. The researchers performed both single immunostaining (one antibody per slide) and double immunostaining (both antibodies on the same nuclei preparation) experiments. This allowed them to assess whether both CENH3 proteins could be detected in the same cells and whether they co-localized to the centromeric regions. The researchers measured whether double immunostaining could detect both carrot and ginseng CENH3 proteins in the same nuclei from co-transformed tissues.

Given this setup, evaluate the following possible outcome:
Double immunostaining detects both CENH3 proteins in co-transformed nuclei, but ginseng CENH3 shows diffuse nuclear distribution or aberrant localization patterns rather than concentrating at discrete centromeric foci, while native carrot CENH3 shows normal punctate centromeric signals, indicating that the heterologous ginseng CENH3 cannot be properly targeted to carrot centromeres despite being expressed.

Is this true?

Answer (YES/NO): NO